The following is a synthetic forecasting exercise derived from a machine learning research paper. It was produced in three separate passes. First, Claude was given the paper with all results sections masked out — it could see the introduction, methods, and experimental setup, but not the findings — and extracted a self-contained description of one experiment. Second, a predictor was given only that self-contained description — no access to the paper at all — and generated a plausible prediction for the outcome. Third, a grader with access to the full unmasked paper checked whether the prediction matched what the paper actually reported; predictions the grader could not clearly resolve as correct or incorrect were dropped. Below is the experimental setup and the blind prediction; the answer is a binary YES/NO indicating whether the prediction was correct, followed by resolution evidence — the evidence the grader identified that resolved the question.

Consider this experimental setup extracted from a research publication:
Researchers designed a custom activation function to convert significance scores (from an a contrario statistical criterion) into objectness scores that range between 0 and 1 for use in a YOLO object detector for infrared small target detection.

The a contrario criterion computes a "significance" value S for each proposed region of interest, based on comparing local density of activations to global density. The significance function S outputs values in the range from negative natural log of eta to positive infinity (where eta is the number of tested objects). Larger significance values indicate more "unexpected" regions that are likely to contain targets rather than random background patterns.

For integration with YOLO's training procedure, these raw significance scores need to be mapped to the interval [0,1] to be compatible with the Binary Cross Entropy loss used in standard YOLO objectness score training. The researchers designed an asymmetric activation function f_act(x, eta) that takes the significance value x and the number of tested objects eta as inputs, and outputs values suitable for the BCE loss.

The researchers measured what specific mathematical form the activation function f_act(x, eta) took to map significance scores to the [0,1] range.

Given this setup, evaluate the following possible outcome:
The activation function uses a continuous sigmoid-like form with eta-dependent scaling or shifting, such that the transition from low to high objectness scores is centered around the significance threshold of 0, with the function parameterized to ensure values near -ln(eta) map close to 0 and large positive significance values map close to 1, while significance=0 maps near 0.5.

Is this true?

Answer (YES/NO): NO